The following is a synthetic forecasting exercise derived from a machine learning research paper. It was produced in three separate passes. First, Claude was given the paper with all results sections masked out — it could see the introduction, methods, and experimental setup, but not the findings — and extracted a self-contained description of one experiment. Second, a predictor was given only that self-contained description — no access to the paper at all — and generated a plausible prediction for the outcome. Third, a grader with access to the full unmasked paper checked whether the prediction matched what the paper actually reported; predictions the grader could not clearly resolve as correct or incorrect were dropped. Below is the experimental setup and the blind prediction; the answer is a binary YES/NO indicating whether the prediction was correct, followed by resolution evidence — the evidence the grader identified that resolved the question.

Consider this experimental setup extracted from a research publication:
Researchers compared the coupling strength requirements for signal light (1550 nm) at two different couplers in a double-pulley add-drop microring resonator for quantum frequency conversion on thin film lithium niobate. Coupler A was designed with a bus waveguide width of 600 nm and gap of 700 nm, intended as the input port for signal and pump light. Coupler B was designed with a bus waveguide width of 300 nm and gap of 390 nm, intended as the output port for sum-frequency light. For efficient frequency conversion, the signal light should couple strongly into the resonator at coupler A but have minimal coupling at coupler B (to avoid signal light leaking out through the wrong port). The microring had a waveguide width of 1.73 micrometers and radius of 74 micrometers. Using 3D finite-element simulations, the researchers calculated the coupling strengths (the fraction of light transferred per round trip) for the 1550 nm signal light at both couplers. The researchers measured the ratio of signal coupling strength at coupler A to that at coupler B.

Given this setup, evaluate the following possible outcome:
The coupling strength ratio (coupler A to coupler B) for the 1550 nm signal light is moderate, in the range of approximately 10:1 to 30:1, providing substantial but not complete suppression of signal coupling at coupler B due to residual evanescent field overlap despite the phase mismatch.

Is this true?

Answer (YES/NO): NO